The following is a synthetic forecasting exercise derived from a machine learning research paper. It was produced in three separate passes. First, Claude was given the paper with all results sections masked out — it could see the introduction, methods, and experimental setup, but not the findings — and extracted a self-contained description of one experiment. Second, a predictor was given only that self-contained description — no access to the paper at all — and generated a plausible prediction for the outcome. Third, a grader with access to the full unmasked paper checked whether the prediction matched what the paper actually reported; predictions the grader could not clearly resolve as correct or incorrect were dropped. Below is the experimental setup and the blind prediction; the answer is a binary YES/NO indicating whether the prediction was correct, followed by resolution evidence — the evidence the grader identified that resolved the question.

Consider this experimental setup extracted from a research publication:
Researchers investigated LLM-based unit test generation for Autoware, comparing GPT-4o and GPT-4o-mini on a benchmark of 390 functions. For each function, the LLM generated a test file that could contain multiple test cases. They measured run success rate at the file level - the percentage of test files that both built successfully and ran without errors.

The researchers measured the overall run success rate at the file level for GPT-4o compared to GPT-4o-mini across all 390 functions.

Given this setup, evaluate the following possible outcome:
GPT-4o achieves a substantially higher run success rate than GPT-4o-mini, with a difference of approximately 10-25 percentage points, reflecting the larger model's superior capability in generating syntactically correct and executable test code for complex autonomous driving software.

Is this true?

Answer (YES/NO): NO